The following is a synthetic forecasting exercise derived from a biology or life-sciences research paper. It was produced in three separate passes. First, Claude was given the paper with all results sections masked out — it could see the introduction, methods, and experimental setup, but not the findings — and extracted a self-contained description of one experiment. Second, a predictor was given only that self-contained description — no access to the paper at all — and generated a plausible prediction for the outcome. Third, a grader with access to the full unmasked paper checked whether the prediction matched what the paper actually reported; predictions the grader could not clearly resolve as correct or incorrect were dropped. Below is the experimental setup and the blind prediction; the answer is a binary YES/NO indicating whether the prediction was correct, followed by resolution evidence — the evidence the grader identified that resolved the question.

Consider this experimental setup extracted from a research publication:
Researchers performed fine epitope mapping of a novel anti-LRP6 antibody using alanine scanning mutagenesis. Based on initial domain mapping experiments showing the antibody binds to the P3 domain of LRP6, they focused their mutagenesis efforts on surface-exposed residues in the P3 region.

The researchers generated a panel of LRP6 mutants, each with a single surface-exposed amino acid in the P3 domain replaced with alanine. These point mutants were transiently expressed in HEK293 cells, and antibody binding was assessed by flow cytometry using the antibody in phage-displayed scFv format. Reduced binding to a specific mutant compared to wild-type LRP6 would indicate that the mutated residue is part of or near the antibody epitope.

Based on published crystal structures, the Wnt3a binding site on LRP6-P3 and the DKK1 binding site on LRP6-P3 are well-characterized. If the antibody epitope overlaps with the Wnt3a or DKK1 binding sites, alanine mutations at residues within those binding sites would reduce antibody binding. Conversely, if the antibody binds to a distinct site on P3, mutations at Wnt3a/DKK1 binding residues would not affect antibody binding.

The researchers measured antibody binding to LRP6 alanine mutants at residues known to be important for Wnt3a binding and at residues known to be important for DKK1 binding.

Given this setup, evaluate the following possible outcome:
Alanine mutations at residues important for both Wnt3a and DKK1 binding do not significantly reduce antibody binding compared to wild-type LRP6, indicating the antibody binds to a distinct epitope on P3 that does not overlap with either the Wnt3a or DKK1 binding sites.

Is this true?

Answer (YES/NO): YES